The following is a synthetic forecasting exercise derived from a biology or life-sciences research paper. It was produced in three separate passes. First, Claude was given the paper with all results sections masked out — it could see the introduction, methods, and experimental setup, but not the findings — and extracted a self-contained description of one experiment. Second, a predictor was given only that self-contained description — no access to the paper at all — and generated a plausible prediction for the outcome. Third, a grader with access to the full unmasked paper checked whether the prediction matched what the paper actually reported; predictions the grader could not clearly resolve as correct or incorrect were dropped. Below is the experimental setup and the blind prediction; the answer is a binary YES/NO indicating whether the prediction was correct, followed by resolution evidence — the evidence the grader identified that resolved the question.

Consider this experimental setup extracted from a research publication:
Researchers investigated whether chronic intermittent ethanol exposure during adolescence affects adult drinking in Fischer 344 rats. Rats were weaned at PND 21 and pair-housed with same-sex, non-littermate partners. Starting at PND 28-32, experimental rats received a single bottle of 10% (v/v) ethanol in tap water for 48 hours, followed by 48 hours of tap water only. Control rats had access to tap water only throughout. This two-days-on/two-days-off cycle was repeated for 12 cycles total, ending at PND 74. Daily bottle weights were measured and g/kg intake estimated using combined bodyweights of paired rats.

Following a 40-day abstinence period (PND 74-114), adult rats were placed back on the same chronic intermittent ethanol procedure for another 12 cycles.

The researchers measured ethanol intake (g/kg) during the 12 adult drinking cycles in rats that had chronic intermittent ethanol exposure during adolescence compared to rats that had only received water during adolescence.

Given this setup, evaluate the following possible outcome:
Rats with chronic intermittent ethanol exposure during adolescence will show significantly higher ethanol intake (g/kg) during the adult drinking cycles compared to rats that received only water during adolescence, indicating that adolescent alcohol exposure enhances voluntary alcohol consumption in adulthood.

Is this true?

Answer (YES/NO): NO